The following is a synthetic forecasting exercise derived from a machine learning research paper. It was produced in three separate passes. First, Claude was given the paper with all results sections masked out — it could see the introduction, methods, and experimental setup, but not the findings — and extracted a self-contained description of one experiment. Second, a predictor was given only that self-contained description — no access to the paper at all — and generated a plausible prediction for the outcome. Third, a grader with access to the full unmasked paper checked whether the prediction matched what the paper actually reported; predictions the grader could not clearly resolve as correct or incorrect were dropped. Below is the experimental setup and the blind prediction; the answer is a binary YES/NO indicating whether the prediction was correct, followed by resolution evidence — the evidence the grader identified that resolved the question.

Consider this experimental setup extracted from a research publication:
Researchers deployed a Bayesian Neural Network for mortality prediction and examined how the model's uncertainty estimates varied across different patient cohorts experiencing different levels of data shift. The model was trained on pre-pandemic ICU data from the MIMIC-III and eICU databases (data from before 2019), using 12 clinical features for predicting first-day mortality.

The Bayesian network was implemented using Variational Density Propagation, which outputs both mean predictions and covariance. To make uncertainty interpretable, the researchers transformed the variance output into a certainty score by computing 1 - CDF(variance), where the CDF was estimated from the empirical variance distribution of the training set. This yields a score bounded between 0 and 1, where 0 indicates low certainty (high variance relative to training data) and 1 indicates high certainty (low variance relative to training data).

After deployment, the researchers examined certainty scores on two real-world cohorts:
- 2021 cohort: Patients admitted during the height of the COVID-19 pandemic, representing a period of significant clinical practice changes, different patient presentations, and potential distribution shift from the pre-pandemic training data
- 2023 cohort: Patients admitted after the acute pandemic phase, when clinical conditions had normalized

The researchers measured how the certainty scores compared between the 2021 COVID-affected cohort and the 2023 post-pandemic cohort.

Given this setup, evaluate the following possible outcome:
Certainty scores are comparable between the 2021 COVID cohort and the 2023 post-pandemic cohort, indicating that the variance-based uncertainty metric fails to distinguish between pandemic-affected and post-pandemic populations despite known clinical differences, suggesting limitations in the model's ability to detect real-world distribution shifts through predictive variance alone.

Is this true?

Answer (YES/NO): NO